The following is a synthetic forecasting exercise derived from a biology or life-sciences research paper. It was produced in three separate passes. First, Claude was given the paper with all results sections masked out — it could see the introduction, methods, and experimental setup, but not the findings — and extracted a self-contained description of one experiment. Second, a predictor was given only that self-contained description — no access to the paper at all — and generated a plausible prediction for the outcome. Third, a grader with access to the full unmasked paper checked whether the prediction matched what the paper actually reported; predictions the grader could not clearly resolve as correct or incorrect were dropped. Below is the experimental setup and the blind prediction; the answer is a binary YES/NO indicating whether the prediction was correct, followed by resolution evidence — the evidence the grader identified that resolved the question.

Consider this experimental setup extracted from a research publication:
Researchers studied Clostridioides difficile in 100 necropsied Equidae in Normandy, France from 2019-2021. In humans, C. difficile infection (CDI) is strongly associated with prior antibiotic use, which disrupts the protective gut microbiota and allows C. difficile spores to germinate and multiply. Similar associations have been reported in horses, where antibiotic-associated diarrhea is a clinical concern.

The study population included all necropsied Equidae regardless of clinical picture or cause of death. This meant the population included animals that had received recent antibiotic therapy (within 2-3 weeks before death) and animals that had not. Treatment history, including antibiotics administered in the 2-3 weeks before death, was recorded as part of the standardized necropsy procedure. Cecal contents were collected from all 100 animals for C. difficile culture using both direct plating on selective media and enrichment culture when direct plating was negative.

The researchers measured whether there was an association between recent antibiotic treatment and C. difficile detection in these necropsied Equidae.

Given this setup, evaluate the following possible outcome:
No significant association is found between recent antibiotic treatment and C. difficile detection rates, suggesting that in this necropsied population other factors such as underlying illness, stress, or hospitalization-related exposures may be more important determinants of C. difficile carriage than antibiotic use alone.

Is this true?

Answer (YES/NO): YES